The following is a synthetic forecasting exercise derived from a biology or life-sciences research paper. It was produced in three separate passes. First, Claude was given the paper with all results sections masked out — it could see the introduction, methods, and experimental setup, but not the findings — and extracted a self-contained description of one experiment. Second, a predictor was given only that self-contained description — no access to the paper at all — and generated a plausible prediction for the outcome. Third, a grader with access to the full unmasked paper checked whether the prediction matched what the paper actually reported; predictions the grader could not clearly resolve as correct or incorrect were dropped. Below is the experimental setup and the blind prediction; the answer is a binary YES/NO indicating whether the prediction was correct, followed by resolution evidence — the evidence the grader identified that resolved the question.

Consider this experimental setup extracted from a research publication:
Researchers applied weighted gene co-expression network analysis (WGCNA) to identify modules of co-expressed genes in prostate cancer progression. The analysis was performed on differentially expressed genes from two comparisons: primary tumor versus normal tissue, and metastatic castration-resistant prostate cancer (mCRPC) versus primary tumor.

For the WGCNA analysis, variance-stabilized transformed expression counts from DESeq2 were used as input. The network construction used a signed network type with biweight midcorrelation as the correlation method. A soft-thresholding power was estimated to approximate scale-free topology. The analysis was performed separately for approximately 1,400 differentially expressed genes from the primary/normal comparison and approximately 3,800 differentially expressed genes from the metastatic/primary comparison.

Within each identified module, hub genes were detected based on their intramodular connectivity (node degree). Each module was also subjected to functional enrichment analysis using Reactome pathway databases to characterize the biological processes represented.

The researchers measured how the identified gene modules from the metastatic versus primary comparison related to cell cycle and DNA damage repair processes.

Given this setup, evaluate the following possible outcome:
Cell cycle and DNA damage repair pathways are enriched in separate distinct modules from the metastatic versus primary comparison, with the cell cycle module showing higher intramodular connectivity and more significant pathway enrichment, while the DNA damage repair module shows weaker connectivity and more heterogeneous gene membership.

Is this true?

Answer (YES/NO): NO